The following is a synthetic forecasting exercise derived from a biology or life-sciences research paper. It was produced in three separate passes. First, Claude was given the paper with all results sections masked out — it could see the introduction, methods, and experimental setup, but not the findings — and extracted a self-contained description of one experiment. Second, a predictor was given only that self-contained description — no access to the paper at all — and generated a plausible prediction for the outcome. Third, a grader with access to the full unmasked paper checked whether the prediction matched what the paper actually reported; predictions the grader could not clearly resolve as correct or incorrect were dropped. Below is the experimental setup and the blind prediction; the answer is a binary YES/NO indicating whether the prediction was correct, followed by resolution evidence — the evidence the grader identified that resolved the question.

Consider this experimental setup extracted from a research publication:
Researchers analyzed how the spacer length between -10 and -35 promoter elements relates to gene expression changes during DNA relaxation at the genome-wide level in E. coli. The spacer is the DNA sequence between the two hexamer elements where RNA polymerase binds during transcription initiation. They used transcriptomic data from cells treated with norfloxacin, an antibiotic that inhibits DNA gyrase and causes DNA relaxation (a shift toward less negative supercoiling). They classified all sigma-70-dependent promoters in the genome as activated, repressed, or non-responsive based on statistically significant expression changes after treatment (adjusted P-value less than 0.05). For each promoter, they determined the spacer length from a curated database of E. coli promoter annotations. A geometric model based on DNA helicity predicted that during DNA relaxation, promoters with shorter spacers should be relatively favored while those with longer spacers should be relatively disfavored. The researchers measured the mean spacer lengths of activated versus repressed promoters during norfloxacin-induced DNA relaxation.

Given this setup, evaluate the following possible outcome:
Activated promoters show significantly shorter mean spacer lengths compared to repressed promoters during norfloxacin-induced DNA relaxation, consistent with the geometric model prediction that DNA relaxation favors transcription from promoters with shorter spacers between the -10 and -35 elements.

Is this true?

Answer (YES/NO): YES